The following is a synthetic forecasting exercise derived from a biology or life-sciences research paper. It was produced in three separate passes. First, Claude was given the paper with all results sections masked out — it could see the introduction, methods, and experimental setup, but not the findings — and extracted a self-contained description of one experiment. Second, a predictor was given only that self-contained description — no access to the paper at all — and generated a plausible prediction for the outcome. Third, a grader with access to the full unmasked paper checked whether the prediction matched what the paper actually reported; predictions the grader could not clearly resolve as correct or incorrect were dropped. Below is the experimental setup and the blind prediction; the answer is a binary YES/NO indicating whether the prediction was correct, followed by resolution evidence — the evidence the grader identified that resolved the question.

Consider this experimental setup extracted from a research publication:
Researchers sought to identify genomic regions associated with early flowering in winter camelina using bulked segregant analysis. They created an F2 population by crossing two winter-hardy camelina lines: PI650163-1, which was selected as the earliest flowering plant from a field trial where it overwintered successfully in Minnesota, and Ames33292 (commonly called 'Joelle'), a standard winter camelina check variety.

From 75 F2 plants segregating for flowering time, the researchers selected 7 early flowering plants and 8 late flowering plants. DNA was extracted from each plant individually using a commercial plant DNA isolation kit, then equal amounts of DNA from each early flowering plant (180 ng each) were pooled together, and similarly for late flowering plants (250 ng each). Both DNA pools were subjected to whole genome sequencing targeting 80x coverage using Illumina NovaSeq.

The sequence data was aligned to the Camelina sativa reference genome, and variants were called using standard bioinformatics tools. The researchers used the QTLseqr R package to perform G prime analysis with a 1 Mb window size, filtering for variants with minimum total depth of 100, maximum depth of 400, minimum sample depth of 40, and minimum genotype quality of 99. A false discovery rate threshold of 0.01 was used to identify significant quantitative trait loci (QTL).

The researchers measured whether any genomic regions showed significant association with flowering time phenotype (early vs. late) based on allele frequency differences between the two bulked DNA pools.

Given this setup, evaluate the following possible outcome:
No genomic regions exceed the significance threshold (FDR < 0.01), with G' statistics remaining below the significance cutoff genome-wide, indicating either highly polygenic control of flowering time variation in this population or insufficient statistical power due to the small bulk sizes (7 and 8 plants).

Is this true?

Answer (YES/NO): NO